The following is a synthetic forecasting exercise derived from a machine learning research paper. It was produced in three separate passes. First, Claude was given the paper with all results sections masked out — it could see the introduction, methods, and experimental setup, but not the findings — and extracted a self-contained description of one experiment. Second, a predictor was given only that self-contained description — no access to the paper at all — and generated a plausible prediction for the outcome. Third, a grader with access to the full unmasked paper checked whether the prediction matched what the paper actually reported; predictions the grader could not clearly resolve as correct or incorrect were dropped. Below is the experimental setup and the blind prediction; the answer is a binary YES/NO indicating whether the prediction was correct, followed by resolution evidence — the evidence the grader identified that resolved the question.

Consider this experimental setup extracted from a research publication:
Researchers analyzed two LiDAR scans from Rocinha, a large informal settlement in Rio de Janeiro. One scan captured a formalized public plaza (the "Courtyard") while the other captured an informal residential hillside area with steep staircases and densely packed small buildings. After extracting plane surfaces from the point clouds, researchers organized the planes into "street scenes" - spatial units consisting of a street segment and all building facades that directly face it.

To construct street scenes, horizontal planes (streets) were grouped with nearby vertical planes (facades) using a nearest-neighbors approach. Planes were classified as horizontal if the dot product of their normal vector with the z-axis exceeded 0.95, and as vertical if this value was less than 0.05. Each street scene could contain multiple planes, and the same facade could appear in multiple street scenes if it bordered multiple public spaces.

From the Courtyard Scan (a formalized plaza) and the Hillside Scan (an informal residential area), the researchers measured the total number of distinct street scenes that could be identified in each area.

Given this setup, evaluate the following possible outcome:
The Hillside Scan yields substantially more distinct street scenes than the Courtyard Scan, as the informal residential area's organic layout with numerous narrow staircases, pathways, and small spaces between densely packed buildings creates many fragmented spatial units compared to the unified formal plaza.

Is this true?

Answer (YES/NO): YES